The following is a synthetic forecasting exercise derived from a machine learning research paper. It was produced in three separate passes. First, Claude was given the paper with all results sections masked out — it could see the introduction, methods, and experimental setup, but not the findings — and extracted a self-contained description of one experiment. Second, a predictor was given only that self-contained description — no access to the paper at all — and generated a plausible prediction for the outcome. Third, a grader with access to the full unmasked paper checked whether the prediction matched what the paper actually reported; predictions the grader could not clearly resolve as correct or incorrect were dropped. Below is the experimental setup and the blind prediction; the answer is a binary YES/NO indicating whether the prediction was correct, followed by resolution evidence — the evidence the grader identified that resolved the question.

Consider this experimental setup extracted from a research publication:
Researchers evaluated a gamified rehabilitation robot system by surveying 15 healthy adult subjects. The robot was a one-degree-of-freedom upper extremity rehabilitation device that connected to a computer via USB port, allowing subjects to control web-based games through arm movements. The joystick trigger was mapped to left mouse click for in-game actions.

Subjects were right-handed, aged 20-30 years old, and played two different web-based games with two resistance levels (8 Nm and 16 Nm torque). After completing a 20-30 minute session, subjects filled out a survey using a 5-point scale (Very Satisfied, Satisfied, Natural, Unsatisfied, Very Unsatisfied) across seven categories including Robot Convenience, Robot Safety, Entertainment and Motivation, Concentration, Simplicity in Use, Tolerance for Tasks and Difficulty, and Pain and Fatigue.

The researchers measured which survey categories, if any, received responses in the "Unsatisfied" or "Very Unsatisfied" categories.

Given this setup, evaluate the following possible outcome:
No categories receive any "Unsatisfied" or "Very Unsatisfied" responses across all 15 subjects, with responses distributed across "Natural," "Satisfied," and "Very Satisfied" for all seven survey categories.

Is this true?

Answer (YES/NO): NO